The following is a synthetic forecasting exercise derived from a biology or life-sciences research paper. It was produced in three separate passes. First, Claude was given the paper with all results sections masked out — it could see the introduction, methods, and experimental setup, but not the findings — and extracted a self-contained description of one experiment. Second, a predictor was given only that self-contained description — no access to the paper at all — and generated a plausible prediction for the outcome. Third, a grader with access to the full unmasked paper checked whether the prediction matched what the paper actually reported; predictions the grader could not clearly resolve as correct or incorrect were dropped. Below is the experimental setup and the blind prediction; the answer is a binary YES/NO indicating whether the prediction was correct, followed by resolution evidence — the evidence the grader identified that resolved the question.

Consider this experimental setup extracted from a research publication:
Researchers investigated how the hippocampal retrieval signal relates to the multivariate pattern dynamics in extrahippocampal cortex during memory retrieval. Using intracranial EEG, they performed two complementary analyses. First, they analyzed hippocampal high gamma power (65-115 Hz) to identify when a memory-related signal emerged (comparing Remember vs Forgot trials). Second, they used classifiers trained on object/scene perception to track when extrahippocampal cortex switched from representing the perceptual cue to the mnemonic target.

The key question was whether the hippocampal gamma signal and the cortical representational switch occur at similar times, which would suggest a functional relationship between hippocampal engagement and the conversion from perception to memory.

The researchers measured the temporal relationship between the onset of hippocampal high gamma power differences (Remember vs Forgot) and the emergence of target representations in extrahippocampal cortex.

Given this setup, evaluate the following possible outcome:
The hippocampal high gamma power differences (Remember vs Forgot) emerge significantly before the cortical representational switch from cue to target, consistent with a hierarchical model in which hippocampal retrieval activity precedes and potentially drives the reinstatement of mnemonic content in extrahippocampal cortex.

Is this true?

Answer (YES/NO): YES